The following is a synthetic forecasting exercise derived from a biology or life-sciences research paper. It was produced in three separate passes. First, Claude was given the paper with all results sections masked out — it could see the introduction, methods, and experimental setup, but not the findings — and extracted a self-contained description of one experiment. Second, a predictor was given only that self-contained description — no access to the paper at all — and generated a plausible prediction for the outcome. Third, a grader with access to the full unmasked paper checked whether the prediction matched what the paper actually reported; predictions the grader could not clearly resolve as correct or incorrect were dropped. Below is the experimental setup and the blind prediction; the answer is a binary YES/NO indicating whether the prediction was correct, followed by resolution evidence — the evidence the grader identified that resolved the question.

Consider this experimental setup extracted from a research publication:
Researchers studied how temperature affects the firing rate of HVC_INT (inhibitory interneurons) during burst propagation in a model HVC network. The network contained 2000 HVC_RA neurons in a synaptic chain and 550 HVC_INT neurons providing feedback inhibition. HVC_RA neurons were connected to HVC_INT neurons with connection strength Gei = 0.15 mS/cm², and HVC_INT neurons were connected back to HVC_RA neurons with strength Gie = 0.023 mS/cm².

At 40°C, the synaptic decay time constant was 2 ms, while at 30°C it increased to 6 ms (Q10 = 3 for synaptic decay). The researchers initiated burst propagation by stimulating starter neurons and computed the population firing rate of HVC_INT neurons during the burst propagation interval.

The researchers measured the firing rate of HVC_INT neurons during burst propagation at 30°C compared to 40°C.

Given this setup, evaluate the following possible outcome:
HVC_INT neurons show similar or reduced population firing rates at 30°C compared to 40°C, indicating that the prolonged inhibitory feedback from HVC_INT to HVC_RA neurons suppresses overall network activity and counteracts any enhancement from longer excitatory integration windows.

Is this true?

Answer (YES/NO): YES